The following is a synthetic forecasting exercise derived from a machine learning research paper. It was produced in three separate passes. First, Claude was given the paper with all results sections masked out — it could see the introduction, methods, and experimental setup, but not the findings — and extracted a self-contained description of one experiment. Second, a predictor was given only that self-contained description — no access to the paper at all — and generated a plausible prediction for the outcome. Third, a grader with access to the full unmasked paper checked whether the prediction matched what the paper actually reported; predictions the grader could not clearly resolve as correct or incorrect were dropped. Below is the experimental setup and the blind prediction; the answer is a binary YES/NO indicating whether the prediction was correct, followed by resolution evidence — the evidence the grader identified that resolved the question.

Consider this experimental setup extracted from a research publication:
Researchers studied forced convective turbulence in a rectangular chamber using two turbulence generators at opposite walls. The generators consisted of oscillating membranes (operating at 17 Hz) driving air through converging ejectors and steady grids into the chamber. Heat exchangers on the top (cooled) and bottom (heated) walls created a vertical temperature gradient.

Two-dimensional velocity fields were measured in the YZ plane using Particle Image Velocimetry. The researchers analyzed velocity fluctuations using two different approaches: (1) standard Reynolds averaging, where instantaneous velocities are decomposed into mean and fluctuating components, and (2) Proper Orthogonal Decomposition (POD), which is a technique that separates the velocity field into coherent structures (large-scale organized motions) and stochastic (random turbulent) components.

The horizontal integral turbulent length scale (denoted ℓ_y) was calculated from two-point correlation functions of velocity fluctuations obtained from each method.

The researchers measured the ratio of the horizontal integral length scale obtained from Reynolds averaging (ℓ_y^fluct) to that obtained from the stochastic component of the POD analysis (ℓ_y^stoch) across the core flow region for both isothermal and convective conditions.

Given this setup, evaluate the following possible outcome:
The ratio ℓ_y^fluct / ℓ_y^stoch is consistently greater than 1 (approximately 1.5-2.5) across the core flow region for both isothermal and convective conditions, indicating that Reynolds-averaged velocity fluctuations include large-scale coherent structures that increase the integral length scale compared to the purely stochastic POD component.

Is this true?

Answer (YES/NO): NO